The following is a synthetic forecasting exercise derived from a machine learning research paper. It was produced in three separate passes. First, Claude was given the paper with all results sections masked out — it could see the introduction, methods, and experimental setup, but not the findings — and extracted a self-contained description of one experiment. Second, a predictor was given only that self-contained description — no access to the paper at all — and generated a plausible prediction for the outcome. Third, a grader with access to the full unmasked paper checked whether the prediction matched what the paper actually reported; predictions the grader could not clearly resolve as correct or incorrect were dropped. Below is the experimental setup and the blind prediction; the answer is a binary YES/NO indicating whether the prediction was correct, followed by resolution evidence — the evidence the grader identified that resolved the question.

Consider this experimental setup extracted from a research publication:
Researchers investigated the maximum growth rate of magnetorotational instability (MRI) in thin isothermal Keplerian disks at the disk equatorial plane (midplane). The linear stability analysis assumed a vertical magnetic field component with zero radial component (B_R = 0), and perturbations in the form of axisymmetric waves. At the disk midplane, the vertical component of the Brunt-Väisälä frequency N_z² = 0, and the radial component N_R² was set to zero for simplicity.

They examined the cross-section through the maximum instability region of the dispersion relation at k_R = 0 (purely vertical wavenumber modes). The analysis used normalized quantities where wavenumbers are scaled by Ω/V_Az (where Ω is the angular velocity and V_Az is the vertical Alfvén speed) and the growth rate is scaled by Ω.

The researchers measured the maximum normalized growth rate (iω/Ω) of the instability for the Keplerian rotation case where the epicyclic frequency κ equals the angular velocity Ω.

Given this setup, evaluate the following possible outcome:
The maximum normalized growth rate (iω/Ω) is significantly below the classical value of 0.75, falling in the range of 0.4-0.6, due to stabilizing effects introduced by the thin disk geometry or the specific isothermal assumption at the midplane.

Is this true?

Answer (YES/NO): NO